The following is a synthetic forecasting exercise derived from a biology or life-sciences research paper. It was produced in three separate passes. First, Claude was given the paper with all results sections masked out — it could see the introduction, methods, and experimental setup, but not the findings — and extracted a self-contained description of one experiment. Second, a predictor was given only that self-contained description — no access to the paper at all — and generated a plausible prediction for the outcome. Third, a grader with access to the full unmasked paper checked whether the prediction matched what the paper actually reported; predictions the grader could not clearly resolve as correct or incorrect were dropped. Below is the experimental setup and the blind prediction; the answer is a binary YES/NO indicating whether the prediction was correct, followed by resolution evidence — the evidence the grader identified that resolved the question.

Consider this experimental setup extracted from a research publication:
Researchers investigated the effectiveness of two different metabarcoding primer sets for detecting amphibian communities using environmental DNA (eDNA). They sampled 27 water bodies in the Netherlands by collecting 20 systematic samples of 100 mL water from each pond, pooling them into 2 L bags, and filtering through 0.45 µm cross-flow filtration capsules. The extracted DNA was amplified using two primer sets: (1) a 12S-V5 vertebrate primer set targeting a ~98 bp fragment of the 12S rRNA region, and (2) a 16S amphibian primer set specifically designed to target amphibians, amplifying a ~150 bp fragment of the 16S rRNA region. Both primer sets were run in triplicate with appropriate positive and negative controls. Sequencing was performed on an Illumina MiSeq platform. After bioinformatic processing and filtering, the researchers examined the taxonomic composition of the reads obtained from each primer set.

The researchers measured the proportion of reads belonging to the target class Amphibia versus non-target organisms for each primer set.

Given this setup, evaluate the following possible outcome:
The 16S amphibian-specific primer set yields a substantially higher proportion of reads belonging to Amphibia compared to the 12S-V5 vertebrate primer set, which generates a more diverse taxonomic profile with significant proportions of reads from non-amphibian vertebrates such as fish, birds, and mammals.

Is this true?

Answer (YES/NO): NO